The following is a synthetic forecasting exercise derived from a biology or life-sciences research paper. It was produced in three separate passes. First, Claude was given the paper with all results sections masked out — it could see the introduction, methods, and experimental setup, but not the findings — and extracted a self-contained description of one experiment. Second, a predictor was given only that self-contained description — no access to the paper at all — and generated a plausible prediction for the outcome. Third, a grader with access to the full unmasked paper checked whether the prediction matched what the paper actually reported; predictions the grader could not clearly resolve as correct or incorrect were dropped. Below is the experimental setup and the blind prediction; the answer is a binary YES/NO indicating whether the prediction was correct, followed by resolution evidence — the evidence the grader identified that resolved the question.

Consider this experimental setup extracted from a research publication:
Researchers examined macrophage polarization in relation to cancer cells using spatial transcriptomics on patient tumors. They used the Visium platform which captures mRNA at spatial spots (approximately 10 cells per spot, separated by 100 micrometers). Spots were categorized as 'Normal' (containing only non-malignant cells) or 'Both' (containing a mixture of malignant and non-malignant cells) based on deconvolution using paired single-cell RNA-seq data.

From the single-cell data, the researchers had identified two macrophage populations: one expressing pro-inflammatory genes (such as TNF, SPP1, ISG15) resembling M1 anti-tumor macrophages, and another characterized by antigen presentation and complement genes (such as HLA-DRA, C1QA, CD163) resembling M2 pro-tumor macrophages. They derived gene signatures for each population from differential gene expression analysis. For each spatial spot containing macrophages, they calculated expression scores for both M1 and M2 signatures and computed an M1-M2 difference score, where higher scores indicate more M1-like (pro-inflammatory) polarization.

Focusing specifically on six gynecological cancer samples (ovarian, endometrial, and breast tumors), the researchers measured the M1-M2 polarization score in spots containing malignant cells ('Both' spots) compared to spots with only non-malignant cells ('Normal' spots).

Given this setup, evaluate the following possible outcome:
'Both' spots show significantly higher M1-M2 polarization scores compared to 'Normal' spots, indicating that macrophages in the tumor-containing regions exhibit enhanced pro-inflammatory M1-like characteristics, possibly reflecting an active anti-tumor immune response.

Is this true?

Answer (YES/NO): YES